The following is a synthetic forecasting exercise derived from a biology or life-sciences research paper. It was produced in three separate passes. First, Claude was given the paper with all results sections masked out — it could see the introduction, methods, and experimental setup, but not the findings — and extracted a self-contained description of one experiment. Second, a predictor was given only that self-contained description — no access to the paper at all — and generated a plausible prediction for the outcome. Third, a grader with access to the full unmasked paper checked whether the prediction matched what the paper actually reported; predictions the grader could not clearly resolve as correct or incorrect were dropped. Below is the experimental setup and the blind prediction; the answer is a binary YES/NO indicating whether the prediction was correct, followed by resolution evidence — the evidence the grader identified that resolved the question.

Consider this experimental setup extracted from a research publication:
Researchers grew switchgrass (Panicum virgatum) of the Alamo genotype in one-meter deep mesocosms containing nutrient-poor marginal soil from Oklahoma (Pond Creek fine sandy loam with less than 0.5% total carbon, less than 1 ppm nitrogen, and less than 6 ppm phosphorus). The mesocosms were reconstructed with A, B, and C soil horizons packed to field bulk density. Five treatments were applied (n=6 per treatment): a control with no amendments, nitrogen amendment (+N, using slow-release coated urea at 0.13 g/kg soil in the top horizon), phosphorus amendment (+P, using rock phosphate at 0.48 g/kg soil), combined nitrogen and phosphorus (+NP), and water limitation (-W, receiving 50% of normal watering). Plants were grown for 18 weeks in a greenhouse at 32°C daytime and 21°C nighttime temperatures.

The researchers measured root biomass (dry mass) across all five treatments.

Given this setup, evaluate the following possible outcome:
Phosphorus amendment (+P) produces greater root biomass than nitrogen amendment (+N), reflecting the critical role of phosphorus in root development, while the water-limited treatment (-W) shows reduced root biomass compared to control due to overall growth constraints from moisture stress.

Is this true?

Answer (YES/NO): NO